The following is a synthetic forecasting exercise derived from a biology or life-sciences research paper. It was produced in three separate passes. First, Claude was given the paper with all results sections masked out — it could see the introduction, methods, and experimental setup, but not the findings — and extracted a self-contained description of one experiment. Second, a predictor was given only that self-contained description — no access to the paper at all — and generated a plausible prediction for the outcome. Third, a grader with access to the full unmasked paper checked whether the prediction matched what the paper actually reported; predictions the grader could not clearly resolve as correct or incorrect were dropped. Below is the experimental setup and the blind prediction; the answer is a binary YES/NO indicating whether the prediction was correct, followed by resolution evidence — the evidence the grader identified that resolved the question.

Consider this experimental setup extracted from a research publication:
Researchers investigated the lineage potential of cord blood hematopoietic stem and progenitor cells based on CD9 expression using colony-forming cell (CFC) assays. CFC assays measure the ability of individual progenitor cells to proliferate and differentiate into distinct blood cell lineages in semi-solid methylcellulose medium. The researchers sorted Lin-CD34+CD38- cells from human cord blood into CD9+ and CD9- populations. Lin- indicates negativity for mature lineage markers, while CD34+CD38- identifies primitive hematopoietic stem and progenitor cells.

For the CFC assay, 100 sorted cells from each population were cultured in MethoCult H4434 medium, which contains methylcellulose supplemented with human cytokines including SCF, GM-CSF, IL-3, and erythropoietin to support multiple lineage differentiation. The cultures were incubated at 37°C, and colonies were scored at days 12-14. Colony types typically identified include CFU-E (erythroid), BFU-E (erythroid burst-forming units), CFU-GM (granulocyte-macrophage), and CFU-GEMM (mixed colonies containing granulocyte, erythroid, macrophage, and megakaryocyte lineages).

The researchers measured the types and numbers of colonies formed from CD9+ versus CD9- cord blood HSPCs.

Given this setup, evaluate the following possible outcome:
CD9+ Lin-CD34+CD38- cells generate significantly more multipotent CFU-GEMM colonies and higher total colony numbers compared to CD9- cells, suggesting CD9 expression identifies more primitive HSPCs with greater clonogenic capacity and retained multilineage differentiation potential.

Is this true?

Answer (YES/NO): NO